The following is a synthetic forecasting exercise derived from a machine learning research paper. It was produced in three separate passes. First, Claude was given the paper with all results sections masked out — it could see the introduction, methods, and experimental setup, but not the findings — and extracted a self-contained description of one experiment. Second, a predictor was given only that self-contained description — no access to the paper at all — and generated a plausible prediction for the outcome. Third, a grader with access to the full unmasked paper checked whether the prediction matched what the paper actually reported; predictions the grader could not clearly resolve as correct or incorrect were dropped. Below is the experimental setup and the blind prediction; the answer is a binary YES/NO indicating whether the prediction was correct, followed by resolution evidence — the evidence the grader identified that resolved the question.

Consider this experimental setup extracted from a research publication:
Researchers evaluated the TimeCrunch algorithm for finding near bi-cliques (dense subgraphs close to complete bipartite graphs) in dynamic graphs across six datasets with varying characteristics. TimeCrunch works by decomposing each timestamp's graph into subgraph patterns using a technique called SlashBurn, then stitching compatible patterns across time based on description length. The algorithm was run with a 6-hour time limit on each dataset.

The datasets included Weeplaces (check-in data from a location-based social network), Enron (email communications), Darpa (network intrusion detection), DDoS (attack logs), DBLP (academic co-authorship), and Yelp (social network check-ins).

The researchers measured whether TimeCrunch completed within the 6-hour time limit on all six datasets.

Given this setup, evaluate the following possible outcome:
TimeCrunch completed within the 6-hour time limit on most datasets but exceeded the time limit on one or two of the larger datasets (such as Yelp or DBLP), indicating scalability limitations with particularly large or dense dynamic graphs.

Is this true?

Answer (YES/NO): NO